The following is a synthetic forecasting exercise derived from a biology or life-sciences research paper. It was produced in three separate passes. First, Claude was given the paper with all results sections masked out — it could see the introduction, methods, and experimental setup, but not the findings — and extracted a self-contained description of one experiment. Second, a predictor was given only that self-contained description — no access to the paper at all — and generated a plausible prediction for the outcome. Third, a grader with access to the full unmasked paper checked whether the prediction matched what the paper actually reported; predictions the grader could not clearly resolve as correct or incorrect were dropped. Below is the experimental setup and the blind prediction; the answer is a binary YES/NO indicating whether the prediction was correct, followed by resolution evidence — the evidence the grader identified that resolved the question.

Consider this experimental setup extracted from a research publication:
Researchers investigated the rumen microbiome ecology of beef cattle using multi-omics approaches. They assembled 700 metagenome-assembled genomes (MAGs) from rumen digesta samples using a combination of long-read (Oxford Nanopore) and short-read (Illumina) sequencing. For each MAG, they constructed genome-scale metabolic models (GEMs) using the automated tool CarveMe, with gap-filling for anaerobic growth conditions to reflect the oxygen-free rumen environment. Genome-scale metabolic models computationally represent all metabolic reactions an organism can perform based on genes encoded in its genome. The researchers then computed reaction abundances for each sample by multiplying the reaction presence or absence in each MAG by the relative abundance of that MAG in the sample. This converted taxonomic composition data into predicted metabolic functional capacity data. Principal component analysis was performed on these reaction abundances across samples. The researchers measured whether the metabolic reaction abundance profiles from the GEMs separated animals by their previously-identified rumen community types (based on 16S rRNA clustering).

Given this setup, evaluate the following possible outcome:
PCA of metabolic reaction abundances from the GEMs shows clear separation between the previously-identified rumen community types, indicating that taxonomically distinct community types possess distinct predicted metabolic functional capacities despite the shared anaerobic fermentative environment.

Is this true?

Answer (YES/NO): NO